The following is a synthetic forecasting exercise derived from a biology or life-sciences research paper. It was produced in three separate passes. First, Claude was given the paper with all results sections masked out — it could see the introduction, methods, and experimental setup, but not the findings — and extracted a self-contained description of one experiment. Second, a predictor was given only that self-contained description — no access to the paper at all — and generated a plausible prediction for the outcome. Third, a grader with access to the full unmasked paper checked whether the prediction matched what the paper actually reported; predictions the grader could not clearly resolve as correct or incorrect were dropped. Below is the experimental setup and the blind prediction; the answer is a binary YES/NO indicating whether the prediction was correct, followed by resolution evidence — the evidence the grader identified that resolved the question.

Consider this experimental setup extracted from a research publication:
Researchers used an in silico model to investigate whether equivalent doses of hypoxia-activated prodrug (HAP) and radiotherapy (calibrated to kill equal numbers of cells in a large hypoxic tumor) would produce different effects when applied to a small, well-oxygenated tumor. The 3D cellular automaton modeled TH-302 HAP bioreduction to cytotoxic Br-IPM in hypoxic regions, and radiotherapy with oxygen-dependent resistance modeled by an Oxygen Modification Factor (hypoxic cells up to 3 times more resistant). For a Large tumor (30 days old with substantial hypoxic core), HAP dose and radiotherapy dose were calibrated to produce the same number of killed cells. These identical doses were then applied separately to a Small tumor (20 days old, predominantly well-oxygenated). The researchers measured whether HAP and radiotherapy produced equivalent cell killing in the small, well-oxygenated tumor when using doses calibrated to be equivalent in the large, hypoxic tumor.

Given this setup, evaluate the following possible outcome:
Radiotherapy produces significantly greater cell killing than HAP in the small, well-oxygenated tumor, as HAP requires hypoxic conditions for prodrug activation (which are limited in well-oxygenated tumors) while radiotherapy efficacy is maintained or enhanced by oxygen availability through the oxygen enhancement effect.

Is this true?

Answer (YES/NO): YES